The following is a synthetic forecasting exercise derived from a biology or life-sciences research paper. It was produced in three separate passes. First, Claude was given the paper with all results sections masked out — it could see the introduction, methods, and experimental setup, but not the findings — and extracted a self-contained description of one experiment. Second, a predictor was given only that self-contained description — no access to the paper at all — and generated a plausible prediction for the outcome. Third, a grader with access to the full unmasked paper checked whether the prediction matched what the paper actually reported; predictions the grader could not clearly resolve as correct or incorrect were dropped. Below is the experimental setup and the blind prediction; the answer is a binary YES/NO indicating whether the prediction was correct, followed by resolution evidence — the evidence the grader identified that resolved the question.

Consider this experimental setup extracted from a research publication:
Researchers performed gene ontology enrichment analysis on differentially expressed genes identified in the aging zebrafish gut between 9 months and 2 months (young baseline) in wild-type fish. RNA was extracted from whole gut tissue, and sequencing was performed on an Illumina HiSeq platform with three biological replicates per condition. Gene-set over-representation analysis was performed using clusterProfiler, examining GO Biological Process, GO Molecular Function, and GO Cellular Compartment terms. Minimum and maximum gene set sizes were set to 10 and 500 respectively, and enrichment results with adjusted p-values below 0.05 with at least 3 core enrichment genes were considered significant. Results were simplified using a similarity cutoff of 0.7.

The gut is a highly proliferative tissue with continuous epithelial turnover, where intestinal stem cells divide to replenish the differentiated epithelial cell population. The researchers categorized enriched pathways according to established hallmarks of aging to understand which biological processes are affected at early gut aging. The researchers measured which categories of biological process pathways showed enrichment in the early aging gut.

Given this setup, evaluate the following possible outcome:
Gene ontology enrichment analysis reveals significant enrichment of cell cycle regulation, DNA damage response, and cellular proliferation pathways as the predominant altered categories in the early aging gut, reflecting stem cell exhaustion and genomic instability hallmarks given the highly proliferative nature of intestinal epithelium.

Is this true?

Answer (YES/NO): YES